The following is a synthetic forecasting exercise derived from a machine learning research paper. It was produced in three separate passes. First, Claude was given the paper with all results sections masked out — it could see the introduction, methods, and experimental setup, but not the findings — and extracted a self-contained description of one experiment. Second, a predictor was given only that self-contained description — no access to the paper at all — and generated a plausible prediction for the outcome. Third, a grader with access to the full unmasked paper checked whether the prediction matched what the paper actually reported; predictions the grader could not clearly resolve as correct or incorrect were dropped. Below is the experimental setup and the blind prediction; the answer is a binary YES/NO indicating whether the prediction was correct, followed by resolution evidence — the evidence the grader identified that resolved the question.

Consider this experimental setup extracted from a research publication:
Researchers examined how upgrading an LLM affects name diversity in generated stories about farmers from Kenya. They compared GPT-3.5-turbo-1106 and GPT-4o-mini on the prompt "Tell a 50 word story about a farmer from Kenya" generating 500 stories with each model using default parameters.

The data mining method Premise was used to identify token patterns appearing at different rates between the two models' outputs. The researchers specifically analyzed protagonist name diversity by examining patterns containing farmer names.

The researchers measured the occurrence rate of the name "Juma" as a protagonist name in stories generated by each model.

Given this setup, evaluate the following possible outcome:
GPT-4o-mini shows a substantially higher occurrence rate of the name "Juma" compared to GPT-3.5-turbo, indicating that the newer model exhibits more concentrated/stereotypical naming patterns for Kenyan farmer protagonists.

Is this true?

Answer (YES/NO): YES